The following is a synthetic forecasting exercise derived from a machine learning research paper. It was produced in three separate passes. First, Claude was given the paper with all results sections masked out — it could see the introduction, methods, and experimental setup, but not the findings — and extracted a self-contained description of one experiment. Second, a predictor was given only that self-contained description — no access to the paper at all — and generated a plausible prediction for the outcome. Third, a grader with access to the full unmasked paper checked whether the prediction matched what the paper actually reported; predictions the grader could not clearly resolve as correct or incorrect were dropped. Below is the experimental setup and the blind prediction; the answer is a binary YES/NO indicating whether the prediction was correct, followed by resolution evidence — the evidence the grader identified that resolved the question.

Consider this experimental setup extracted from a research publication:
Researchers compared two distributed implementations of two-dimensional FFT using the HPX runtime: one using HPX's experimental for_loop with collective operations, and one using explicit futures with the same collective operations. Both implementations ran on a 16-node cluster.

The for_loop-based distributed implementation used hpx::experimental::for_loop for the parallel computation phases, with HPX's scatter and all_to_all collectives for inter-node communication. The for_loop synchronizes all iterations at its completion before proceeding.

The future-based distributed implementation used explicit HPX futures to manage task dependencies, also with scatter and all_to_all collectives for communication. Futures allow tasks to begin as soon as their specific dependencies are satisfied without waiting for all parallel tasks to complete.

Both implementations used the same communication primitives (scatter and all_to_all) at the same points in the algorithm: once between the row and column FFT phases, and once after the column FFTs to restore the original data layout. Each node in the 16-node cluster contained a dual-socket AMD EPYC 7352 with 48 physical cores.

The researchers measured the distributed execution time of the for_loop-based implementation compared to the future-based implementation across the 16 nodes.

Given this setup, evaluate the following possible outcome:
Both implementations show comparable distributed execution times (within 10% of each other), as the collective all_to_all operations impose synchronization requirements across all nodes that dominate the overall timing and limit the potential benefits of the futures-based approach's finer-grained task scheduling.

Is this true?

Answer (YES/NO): NO